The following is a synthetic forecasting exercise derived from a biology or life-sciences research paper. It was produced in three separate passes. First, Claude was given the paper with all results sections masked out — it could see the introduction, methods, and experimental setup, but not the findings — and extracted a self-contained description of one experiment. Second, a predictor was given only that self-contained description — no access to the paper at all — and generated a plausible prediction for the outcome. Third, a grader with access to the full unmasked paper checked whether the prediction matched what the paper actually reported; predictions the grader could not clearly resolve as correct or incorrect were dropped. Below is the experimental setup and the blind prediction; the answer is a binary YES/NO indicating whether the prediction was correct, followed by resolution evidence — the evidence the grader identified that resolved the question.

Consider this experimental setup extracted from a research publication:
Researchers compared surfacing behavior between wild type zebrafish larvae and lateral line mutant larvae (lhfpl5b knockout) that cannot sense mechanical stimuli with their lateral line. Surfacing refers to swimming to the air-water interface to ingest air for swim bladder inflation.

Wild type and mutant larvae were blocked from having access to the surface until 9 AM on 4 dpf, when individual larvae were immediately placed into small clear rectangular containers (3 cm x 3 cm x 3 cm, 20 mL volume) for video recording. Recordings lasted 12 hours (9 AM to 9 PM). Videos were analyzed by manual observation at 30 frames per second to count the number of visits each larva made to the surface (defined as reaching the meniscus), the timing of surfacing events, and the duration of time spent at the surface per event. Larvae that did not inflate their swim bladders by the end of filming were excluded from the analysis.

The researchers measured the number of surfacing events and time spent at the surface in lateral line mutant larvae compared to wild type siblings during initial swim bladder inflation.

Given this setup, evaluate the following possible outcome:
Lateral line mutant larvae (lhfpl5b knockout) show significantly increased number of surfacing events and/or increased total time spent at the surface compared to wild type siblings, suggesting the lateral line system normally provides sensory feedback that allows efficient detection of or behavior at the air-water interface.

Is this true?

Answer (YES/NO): YES